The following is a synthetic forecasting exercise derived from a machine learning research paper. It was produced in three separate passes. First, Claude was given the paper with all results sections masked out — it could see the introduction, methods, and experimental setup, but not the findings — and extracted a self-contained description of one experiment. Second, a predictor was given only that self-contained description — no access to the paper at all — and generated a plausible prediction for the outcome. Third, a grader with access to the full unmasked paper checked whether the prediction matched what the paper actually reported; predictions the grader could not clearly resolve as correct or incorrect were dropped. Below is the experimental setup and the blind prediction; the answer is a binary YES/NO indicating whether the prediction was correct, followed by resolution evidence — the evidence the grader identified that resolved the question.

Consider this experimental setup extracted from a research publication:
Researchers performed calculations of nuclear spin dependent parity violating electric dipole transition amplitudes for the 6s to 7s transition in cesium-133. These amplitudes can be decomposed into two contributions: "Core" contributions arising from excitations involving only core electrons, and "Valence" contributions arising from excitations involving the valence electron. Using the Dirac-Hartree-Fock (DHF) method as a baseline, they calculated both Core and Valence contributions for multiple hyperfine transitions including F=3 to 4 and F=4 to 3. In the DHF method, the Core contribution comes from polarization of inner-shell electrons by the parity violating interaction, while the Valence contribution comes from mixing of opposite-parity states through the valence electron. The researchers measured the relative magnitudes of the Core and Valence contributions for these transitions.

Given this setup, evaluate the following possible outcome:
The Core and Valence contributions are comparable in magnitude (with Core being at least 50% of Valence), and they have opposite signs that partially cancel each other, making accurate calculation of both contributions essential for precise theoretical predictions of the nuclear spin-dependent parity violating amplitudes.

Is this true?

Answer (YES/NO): NO